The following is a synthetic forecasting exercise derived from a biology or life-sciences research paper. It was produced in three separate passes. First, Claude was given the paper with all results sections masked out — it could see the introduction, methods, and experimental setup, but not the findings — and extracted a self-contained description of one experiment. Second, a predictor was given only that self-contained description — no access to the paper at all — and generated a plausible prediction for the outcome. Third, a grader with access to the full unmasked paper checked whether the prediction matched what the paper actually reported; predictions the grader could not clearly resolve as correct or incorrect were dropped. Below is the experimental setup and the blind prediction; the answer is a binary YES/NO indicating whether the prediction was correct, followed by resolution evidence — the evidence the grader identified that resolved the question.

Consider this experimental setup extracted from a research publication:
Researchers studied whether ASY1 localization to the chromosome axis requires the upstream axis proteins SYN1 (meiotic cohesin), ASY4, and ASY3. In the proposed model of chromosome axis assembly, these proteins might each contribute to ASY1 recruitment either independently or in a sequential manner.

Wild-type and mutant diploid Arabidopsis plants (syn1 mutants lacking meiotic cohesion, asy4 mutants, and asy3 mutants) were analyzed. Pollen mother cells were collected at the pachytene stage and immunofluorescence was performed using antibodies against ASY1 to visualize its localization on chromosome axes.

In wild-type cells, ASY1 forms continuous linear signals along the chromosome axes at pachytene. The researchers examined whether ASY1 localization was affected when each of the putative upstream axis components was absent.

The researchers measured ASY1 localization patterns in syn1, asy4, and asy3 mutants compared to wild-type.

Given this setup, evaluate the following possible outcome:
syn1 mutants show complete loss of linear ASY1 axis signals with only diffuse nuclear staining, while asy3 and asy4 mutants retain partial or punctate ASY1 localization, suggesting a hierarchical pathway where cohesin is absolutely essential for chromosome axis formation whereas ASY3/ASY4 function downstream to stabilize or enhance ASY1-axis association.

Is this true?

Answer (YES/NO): NO